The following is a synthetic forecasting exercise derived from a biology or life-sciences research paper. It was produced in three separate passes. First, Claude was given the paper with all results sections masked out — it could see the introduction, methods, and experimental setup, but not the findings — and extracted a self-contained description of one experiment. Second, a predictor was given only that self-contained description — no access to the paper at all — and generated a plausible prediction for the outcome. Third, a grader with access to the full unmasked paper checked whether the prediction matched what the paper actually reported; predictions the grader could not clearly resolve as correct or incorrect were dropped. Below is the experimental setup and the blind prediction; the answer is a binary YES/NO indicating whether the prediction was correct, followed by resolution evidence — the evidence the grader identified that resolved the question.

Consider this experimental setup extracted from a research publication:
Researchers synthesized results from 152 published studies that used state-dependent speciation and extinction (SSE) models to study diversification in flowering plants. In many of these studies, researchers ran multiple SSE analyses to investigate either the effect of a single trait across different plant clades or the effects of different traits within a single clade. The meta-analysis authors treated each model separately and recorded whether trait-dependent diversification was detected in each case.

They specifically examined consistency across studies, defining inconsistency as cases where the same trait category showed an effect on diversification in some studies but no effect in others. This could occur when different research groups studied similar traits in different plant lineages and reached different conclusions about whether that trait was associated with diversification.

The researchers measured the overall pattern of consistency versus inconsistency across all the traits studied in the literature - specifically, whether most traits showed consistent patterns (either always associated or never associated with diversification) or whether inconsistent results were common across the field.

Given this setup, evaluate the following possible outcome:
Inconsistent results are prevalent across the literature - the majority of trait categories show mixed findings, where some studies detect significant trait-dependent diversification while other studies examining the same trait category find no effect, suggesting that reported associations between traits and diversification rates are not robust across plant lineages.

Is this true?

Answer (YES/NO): YES